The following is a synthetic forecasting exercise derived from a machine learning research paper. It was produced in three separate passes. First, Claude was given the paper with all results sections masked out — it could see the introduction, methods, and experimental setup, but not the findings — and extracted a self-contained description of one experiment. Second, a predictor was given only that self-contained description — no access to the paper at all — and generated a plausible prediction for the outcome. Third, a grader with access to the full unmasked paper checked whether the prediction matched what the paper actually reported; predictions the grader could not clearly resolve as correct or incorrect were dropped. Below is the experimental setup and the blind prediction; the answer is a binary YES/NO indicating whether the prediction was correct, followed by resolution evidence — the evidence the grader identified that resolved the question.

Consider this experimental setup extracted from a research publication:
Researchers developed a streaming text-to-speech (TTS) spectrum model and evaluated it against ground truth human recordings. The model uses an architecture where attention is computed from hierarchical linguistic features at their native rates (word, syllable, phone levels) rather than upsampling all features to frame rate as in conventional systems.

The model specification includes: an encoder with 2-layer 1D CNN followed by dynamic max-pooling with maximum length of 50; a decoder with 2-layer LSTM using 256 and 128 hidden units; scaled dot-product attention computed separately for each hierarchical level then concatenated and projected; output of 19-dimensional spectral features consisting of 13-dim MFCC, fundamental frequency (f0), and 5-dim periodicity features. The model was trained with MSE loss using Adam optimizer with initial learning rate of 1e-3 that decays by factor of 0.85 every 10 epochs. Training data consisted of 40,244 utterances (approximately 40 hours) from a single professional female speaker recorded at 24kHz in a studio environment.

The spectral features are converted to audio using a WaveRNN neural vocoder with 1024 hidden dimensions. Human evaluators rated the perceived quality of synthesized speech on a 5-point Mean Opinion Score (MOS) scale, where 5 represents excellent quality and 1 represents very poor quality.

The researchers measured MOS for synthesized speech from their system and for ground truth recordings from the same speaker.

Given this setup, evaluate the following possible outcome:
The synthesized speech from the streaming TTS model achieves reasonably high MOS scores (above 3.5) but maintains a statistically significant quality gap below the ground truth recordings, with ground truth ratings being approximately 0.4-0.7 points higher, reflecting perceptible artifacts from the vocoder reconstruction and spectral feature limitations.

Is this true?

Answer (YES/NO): NO